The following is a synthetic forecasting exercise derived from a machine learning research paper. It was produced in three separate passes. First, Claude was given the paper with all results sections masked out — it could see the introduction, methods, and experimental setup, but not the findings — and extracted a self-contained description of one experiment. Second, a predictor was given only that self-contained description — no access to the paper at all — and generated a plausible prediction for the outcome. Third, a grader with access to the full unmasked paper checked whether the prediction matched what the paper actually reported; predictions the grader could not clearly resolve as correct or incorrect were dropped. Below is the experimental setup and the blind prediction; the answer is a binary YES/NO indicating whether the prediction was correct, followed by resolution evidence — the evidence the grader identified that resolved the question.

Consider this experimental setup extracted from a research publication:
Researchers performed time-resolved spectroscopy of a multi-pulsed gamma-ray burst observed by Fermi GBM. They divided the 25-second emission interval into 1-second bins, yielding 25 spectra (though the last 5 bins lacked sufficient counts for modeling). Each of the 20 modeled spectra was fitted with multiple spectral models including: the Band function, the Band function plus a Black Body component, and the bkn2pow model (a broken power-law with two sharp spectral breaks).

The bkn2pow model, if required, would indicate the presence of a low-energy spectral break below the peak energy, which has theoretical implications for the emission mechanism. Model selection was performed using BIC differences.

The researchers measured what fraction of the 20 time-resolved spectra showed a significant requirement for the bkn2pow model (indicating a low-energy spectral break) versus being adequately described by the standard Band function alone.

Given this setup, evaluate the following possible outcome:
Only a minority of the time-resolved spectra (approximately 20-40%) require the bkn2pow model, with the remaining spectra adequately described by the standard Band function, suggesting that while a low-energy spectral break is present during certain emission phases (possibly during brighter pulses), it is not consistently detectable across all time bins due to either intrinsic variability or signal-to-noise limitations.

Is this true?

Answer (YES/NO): YES